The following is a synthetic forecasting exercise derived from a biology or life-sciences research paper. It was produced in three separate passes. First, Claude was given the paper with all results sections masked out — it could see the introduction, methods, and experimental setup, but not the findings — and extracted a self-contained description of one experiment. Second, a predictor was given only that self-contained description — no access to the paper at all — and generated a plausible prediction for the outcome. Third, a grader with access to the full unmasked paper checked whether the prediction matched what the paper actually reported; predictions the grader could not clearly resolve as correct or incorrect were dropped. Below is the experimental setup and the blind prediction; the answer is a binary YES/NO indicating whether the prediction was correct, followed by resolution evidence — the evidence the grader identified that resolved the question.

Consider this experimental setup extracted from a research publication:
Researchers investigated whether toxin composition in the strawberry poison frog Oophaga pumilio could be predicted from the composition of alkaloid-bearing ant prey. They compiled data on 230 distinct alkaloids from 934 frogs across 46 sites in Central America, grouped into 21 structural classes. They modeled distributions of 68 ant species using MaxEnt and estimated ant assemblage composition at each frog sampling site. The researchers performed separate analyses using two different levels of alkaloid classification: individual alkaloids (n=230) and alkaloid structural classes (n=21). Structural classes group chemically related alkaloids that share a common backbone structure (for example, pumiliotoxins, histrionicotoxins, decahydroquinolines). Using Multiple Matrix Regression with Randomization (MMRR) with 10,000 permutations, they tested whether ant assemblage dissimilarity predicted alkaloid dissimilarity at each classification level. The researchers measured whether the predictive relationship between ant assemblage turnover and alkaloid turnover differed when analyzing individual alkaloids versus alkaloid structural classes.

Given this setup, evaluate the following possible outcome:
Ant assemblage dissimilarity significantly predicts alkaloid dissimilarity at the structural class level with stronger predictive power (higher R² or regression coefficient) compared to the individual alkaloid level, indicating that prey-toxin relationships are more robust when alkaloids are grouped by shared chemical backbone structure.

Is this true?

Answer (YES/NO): NO